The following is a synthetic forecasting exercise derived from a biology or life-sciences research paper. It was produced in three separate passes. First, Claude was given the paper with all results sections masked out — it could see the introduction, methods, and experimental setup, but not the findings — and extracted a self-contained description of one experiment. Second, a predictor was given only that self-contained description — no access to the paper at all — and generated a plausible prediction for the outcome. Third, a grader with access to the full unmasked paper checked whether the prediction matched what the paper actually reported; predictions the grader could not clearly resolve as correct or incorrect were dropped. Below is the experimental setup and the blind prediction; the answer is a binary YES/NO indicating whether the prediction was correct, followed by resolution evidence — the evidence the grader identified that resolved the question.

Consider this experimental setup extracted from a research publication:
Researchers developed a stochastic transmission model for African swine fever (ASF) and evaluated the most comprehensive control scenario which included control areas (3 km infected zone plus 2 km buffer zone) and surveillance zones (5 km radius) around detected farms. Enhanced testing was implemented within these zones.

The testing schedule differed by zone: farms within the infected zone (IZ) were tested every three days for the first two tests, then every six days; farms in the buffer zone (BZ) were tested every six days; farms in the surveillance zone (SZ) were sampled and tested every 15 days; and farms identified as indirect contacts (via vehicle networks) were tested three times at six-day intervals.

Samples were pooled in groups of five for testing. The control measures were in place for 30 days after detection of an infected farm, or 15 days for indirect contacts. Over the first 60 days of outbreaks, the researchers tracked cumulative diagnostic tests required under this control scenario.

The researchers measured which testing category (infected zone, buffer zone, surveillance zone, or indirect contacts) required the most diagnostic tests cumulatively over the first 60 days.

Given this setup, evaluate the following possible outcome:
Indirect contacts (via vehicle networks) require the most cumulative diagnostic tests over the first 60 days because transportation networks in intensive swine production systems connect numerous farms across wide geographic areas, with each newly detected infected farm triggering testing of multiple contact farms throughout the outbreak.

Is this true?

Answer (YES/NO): NO